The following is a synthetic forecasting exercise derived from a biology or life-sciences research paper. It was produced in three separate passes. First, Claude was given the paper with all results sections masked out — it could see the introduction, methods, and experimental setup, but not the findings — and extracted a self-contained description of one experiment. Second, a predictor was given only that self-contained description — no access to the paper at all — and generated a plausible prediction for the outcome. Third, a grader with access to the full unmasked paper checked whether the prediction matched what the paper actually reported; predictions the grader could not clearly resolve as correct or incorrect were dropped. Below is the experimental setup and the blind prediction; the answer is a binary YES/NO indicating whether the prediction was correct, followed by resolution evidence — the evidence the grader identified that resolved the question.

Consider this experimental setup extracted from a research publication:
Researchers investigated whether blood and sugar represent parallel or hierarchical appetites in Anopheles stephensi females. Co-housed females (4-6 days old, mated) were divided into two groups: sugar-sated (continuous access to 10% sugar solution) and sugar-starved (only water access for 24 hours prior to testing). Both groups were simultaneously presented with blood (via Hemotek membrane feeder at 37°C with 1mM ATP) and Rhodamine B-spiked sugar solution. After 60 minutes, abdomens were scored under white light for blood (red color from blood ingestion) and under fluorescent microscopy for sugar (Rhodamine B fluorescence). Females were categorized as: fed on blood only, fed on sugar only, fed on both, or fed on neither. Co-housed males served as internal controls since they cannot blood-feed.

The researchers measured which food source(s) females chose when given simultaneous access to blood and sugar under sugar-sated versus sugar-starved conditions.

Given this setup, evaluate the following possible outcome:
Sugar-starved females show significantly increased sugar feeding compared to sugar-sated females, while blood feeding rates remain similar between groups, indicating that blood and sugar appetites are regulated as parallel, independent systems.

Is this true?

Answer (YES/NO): YES